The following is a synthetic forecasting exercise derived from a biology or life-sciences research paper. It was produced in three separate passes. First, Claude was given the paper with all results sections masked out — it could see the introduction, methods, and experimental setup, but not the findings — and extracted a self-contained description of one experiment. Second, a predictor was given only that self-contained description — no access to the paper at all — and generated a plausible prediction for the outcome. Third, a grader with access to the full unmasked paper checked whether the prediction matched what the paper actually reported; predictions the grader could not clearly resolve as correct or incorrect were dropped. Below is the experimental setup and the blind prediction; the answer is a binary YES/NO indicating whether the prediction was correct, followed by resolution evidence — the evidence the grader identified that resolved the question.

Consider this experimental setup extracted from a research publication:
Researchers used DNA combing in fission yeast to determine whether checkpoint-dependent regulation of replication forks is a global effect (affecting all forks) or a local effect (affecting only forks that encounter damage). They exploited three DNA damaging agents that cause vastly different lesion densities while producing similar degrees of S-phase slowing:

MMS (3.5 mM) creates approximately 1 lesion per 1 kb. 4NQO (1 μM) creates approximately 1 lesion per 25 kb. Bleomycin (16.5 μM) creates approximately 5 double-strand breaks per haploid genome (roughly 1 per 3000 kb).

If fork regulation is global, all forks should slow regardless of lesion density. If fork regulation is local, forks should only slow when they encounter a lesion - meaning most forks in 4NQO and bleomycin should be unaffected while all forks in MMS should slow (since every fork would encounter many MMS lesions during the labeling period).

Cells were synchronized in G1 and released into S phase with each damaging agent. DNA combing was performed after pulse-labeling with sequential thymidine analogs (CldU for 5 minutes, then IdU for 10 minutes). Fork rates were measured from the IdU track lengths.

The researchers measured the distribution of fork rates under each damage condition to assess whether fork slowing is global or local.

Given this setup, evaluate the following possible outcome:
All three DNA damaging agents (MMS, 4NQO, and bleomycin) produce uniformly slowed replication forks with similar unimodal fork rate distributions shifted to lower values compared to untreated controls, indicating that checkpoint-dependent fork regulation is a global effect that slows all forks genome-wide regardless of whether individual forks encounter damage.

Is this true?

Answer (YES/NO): NO